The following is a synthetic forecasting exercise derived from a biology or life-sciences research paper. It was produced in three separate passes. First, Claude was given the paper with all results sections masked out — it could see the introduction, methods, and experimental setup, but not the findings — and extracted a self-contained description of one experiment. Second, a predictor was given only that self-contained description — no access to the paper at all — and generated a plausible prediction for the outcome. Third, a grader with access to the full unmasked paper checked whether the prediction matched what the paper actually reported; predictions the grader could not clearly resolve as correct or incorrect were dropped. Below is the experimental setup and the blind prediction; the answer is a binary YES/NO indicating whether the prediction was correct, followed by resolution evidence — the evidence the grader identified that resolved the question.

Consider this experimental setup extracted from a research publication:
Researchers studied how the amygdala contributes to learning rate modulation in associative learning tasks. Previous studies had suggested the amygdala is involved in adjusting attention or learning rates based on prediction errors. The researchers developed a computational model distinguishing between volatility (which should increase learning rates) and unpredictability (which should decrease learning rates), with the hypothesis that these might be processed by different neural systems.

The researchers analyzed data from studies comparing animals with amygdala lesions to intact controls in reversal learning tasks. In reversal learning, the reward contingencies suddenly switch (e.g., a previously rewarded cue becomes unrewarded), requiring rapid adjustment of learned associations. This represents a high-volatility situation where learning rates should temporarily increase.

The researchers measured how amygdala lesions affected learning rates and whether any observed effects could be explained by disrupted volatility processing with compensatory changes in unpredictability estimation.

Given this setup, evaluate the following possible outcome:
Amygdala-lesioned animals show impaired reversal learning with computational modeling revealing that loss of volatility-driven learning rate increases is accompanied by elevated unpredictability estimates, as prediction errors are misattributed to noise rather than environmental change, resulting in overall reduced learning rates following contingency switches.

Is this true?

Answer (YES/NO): YES